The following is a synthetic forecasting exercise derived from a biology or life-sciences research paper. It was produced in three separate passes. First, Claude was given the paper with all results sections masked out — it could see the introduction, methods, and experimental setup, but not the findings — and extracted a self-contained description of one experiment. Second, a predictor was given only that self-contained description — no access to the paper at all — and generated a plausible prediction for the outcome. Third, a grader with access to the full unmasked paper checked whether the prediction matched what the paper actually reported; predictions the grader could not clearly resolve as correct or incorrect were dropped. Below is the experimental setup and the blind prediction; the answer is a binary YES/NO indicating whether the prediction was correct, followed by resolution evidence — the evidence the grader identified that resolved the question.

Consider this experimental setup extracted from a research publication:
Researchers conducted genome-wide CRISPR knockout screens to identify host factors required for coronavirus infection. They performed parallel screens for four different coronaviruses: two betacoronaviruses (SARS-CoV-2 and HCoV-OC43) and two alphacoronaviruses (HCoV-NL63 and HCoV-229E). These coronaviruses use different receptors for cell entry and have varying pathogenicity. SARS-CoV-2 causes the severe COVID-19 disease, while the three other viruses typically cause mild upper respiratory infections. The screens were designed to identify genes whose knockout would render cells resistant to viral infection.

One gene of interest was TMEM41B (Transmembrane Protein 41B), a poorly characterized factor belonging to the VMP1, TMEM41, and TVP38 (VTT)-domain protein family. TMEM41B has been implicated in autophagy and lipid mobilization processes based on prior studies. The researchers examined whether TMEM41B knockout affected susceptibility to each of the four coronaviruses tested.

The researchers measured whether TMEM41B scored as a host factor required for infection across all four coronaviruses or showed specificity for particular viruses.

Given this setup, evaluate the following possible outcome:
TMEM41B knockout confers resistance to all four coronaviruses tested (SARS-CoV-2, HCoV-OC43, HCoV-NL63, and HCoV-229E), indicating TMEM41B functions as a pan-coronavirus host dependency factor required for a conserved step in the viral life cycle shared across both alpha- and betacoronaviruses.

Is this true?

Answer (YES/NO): YES